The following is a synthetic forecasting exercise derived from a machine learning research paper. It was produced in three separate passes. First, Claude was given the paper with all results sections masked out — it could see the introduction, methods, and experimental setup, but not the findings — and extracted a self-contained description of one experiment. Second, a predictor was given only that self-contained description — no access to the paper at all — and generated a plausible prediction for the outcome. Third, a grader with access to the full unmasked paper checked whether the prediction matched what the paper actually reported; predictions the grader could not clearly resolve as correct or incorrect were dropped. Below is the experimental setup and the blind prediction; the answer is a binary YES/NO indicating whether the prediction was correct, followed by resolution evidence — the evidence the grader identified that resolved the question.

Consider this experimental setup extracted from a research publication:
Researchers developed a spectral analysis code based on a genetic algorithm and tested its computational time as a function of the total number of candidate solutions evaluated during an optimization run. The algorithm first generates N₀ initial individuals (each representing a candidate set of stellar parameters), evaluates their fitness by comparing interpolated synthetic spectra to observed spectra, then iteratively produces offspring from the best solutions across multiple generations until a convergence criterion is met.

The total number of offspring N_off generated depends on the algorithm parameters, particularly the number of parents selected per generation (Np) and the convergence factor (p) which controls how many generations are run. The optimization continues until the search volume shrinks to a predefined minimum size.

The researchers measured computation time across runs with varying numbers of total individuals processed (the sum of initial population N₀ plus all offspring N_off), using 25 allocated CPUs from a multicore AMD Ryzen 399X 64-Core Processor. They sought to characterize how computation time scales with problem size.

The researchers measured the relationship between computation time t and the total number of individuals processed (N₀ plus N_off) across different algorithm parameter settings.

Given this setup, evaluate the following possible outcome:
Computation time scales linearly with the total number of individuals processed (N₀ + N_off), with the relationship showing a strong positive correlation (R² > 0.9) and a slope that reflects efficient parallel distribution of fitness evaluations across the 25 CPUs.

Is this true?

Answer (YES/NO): NO